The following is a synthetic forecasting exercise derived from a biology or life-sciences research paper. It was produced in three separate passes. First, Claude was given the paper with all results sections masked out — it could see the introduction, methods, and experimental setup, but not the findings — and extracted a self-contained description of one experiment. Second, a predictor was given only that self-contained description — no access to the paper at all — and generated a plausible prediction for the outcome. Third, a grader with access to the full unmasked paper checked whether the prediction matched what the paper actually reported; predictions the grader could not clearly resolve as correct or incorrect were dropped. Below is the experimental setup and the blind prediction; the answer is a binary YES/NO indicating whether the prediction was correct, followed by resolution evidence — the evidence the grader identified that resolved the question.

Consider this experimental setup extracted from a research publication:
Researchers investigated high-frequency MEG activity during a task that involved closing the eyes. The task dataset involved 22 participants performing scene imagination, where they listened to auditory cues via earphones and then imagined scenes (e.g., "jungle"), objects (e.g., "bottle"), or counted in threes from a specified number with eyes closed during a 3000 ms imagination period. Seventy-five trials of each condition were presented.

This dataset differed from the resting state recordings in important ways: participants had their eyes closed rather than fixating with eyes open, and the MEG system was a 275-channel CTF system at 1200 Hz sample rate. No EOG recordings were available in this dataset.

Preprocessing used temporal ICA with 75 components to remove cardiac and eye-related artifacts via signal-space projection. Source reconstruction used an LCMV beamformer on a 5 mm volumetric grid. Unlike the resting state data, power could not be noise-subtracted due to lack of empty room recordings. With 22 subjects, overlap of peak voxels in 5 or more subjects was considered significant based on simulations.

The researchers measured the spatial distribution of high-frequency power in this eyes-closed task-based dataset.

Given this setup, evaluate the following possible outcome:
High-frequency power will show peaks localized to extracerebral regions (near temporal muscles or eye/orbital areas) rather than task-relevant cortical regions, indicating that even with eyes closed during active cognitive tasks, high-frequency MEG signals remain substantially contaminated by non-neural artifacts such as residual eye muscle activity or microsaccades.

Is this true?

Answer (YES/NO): NO